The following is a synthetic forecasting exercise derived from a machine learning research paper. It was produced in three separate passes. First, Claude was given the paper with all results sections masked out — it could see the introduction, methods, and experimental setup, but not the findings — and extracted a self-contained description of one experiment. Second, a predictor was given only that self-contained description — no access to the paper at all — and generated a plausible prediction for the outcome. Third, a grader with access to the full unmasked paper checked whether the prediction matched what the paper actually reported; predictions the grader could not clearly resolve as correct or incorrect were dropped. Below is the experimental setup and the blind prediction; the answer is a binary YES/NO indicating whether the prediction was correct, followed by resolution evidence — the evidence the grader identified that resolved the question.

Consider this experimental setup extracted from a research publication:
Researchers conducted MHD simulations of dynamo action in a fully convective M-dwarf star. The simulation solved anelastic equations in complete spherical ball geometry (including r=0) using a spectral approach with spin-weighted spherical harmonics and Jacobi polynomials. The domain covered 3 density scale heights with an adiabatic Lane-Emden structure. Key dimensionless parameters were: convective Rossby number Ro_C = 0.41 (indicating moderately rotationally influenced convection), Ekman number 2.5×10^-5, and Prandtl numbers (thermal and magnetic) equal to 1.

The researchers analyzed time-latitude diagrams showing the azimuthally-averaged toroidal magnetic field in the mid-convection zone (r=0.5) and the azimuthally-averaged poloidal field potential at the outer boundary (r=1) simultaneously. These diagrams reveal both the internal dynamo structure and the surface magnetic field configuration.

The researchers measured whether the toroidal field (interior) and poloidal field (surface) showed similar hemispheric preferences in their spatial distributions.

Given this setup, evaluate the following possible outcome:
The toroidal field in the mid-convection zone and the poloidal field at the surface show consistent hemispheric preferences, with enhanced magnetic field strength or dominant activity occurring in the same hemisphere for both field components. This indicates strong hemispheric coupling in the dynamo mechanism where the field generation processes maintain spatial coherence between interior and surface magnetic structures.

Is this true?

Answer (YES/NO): YES